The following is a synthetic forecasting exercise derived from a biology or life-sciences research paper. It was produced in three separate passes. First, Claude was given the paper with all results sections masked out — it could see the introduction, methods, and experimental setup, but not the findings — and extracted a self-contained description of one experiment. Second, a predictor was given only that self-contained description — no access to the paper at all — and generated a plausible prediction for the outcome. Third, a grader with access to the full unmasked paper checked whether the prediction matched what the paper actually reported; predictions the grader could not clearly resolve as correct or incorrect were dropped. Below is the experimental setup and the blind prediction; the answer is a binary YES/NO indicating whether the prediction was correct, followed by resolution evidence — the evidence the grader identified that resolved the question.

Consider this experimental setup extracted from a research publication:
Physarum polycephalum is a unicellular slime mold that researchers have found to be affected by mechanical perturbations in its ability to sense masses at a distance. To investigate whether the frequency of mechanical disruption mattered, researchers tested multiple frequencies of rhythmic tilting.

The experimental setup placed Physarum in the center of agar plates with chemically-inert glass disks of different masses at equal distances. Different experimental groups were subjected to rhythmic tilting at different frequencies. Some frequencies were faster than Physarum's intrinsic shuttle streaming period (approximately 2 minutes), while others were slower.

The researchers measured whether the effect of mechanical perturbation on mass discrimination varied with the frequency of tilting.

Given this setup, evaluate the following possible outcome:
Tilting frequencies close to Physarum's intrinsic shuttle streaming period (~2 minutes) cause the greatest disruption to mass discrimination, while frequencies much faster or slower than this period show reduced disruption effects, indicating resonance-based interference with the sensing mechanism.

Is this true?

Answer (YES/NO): NO